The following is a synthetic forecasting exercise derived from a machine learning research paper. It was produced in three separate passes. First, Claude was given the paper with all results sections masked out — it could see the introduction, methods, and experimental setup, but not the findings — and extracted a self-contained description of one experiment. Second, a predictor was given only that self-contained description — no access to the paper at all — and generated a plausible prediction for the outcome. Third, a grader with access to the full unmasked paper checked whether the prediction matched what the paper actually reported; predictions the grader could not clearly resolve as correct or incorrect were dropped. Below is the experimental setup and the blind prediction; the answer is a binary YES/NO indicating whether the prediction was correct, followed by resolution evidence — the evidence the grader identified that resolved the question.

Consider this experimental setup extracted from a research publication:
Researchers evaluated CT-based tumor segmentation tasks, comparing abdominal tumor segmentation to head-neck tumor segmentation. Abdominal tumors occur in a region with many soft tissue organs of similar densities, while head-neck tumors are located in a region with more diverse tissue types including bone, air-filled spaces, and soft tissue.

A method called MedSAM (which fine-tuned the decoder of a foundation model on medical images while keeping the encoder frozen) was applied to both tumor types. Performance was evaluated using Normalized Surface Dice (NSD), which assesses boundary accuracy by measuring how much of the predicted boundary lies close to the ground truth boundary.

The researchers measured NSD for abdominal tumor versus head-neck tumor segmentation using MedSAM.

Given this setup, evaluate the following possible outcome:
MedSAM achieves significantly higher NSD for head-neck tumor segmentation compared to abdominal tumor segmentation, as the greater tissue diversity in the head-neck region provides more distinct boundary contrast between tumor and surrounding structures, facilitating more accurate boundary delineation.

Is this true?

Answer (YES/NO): NO